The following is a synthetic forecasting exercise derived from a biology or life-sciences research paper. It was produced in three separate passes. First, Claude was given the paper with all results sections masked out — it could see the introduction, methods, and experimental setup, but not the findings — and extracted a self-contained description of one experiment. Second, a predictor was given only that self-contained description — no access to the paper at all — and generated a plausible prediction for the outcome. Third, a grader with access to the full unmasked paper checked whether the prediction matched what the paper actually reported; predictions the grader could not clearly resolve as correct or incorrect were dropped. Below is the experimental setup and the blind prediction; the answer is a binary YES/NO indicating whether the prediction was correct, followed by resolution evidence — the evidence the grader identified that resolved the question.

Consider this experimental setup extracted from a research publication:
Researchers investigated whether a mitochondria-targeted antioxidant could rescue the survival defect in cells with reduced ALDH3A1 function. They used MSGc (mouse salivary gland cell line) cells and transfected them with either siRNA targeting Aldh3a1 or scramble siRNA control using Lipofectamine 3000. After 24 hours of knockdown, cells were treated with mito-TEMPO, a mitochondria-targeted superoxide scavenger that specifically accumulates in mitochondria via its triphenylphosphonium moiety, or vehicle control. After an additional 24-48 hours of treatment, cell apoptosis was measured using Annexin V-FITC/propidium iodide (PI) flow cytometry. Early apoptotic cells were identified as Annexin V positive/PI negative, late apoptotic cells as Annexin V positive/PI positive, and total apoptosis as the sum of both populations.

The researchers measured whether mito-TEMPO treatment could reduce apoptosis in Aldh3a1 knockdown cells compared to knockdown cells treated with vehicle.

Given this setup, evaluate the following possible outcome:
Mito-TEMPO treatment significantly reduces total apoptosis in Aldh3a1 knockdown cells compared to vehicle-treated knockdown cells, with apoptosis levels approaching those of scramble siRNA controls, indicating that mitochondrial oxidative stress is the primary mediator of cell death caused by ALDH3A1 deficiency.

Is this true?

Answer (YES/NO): NO